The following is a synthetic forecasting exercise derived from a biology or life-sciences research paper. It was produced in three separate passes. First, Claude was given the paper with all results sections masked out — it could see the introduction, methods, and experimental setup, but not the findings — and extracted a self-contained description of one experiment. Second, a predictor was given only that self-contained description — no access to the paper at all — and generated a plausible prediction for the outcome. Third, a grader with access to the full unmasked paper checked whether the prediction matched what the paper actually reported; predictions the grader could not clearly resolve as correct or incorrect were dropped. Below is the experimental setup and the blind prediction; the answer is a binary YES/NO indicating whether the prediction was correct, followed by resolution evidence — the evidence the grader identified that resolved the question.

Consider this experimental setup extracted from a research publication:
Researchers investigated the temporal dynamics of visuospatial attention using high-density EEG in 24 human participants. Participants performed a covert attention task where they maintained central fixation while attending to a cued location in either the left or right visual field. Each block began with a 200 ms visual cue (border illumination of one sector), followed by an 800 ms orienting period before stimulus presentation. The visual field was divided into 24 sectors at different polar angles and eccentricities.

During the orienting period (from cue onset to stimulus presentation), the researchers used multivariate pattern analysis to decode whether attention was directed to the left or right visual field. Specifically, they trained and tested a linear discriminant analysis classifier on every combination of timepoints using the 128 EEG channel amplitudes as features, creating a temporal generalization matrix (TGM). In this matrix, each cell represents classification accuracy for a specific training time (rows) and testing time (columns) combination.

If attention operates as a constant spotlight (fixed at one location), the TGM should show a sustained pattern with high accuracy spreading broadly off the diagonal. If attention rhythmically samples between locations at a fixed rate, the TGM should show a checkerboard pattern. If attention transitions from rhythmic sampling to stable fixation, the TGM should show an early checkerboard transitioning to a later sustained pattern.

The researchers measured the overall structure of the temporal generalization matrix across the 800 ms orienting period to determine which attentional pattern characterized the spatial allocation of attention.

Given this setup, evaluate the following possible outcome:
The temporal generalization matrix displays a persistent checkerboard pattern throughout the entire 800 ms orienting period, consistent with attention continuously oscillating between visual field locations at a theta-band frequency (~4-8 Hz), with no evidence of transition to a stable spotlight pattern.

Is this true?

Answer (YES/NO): NO